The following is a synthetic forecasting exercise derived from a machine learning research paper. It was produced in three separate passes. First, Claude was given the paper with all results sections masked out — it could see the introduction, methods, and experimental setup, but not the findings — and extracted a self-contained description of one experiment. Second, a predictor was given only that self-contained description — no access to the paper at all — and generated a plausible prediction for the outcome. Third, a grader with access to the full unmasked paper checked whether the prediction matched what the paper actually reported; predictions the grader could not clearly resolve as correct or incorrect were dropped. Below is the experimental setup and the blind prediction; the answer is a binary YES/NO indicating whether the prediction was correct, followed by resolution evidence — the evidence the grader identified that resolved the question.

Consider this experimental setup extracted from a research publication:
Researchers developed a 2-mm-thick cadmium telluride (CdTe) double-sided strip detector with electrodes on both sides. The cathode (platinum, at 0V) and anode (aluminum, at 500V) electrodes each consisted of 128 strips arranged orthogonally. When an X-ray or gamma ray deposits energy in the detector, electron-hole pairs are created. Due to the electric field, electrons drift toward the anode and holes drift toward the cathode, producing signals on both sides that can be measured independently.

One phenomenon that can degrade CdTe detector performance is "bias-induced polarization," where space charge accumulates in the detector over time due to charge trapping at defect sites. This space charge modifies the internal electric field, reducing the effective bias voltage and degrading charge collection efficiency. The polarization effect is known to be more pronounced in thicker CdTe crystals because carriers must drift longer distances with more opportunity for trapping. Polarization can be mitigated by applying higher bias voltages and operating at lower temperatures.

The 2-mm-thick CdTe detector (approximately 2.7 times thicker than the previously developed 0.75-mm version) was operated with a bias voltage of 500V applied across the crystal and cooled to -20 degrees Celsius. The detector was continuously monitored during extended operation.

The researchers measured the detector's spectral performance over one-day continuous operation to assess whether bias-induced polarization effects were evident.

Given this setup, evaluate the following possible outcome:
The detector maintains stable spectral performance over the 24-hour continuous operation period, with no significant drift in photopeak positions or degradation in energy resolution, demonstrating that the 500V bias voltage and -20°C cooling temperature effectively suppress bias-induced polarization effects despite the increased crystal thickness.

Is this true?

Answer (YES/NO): YES